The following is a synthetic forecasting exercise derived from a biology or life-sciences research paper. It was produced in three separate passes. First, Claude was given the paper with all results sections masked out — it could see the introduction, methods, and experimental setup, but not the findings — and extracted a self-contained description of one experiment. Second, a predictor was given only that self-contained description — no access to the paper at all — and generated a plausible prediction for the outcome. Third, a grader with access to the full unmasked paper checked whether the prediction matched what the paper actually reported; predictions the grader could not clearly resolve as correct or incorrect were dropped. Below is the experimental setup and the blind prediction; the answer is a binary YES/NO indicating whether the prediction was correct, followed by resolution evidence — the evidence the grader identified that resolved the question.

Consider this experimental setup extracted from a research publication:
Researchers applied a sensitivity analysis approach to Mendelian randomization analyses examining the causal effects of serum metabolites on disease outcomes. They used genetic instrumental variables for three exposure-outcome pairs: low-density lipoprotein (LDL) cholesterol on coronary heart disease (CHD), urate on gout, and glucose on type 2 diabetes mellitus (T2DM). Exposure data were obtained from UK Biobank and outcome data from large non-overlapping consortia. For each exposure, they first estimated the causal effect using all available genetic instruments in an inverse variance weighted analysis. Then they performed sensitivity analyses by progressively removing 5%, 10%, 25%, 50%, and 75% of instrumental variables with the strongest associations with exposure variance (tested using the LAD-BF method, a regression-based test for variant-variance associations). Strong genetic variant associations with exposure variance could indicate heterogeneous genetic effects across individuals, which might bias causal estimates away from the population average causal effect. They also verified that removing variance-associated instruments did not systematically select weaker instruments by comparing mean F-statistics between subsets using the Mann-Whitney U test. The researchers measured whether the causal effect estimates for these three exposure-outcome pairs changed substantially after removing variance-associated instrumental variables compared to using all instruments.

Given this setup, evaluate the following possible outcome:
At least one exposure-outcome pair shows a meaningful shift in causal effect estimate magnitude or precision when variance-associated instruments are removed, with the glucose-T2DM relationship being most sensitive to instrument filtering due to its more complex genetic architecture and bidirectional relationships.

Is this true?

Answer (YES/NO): NO